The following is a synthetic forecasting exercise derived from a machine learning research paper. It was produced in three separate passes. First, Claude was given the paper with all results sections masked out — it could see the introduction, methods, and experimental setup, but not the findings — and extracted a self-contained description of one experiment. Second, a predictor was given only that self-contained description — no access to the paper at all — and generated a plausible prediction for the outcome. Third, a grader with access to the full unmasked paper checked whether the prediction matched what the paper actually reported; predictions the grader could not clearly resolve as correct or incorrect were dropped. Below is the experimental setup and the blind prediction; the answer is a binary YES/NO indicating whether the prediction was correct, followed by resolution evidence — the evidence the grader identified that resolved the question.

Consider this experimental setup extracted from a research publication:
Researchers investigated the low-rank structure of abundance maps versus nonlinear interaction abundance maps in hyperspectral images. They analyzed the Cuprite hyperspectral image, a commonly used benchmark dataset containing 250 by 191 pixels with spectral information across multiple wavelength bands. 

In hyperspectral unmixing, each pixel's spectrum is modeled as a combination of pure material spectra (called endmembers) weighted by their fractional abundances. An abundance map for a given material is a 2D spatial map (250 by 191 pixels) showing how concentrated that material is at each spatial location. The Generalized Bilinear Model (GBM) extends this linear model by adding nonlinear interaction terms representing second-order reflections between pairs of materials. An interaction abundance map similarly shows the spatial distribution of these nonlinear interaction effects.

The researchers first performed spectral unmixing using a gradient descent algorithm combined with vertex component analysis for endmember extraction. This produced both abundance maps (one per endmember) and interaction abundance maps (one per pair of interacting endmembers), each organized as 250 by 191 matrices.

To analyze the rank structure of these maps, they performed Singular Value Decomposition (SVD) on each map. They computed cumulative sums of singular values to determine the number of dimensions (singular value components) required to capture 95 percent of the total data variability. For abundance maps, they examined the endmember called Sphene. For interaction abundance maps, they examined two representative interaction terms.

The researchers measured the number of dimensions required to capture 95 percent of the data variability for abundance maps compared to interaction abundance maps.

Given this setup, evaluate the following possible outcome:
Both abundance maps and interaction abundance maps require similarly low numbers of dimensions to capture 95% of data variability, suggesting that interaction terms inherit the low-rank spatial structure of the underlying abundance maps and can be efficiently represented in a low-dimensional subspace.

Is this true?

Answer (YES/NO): NO